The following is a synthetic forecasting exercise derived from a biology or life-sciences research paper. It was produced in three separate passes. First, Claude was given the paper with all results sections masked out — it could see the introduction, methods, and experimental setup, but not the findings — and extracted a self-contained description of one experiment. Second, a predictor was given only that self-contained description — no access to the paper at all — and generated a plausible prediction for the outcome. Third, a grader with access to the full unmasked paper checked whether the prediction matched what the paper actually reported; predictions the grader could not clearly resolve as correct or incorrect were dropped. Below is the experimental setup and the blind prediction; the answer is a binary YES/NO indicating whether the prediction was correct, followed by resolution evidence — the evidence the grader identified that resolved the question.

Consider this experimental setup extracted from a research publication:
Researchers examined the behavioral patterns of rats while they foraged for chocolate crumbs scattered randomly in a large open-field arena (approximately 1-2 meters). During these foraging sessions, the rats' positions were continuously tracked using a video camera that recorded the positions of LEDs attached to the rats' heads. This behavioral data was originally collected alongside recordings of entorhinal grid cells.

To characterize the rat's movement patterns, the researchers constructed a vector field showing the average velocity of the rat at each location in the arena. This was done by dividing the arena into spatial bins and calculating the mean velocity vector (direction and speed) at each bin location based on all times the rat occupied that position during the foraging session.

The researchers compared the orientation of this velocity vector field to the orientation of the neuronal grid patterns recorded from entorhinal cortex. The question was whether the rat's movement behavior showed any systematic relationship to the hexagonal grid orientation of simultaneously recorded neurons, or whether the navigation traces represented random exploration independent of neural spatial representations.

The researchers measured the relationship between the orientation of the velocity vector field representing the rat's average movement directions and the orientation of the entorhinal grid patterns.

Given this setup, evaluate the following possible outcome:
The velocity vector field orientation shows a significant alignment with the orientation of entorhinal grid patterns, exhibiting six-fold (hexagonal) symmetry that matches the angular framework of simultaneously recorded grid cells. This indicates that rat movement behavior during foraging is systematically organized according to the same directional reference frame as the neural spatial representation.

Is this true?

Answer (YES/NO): NO